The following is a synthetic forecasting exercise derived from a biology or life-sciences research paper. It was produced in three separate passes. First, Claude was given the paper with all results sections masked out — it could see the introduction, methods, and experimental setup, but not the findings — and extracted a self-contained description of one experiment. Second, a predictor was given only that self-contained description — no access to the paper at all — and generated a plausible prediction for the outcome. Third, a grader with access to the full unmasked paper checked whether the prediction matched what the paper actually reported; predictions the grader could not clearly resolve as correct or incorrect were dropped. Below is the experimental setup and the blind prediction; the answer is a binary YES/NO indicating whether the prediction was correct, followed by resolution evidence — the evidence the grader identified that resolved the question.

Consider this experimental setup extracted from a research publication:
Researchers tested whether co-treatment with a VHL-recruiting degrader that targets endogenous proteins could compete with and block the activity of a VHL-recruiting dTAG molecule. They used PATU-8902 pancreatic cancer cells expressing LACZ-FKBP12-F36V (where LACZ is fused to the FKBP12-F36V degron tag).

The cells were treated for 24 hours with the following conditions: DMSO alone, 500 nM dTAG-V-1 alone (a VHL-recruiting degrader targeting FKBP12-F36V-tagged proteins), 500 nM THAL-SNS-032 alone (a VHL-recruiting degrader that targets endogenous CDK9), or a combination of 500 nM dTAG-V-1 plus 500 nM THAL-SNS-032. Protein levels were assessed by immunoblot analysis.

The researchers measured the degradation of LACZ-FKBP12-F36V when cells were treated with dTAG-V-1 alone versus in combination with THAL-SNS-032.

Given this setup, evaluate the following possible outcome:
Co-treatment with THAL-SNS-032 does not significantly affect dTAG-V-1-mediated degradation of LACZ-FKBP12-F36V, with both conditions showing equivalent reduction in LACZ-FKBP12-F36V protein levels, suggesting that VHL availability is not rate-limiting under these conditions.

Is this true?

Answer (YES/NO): NO